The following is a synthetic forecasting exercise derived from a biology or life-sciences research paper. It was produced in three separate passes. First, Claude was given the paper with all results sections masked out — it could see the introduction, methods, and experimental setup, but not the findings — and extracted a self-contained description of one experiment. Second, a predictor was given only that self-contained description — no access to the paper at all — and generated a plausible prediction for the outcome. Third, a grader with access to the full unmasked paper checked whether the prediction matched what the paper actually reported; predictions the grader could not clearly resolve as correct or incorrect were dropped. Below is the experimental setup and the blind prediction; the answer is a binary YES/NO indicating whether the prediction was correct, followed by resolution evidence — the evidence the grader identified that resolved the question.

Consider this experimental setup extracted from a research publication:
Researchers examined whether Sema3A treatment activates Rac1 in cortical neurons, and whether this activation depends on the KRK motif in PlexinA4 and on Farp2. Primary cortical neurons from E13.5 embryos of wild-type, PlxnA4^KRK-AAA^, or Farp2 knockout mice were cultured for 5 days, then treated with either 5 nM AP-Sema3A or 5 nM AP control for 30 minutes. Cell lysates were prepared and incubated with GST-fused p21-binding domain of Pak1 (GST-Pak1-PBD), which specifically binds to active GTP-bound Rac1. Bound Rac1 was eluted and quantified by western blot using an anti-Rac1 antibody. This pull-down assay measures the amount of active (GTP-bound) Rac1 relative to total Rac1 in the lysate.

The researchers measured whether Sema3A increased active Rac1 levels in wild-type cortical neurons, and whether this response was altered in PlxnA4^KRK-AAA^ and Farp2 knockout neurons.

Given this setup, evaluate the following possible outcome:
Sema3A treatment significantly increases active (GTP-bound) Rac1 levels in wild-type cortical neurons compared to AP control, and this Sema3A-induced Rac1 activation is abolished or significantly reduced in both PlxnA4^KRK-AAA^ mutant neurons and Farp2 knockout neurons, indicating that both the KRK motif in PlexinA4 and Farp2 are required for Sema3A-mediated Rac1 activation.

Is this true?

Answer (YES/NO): YES